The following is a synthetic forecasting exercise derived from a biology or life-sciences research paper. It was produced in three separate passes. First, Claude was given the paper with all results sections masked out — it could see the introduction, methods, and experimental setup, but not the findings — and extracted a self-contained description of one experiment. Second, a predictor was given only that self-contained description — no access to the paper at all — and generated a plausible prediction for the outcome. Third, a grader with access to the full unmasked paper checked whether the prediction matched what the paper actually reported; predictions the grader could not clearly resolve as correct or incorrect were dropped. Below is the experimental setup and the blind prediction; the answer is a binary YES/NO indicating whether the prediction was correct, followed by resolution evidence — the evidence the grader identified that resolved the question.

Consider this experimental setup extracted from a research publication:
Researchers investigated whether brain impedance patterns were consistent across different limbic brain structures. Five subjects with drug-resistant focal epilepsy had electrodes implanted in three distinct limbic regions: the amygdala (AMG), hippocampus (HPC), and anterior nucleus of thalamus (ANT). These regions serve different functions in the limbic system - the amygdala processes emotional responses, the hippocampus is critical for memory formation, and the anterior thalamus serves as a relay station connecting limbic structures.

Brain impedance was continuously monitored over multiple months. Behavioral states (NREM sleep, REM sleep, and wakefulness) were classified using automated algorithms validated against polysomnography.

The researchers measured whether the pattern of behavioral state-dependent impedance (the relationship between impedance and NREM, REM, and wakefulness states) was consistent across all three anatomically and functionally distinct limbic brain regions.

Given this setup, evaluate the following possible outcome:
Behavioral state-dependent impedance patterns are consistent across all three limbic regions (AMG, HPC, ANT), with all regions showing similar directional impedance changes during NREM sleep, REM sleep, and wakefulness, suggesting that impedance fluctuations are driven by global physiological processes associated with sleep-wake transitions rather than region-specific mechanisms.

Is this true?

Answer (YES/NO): YES